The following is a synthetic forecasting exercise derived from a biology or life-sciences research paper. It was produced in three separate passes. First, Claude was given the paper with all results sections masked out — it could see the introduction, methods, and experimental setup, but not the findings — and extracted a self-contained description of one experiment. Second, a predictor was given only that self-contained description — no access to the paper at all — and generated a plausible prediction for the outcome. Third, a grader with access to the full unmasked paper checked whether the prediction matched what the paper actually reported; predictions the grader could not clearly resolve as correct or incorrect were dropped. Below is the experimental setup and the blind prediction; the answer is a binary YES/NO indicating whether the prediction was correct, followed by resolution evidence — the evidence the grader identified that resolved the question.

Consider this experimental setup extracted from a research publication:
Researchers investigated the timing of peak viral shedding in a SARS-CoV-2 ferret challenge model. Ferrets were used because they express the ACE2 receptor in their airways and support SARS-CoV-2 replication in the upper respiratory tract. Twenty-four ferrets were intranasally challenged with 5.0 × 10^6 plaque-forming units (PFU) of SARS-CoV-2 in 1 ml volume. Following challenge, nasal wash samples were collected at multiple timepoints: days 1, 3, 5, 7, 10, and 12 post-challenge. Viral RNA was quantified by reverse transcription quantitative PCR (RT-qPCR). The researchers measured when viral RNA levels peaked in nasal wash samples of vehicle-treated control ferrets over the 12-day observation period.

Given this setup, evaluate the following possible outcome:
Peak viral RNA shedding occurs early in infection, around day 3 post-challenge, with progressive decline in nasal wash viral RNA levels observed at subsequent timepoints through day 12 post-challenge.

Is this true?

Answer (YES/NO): NO